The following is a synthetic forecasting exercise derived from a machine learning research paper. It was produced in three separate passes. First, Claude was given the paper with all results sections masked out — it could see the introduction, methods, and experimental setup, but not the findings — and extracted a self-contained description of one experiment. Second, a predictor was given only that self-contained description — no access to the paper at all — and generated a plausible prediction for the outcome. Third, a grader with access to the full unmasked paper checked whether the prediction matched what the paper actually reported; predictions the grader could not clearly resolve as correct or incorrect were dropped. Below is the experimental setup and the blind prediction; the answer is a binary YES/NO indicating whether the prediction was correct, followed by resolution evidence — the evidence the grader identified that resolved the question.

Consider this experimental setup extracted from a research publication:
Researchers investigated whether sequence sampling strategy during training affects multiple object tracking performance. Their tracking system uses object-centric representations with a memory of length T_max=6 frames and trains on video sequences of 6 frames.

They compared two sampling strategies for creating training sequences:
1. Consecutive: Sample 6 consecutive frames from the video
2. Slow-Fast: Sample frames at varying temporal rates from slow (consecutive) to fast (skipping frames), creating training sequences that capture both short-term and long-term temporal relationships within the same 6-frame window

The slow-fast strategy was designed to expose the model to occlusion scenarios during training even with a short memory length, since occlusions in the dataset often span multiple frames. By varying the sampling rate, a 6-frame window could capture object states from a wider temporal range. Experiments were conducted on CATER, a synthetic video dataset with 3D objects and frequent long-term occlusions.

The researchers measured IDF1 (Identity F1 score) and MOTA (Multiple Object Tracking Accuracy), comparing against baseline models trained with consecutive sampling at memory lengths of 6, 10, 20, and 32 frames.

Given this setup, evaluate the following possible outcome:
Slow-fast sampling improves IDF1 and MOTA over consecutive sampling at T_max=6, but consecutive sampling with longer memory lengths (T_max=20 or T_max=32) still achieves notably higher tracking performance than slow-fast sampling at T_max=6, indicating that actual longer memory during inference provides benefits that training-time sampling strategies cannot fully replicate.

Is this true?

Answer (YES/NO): NO